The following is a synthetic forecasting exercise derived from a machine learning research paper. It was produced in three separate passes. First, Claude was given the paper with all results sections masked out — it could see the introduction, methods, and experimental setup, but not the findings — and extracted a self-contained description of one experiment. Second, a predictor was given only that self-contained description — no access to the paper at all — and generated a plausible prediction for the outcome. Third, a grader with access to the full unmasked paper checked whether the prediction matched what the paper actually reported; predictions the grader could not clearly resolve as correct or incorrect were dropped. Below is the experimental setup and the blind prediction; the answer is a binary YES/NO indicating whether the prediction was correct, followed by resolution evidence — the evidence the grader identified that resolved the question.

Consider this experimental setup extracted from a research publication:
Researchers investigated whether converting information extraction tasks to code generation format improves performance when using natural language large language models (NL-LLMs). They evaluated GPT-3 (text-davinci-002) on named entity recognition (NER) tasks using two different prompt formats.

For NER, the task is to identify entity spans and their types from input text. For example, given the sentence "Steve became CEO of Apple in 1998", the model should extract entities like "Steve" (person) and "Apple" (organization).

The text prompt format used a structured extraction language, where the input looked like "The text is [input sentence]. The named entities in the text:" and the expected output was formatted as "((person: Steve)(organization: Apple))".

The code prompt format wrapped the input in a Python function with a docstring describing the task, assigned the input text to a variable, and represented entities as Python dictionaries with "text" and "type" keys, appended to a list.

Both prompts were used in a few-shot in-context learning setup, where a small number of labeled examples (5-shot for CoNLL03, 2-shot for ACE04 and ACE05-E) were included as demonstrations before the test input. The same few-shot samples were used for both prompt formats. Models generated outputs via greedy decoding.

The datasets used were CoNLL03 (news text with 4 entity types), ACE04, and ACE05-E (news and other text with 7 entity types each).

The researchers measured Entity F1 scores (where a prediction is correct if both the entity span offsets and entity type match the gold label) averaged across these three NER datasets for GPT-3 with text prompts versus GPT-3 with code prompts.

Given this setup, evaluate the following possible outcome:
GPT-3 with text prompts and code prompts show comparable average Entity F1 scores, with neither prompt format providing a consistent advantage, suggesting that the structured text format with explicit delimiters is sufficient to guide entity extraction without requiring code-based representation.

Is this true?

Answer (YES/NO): NO